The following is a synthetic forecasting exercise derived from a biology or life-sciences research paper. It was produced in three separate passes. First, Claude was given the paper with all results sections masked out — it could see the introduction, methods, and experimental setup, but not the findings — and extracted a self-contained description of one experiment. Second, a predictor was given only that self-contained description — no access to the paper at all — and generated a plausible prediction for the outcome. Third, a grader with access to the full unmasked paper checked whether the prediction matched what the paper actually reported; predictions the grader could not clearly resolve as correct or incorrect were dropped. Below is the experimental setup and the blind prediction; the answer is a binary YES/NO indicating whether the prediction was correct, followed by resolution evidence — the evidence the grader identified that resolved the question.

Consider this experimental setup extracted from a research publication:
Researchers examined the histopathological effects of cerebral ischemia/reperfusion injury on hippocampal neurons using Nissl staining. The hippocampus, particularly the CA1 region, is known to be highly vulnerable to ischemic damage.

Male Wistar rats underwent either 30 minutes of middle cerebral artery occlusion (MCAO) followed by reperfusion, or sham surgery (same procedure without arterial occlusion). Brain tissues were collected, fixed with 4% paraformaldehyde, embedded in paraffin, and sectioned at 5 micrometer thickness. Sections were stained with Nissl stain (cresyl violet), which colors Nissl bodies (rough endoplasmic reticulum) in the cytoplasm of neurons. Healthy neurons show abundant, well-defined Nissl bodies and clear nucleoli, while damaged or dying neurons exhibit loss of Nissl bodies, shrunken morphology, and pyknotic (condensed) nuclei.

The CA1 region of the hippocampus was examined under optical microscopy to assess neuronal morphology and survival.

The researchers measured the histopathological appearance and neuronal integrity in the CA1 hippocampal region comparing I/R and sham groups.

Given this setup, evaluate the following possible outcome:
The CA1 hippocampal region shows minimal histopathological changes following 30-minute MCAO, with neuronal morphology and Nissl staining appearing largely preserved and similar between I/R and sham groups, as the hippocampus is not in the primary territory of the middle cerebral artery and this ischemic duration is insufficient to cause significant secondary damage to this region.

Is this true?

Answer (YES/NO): NO